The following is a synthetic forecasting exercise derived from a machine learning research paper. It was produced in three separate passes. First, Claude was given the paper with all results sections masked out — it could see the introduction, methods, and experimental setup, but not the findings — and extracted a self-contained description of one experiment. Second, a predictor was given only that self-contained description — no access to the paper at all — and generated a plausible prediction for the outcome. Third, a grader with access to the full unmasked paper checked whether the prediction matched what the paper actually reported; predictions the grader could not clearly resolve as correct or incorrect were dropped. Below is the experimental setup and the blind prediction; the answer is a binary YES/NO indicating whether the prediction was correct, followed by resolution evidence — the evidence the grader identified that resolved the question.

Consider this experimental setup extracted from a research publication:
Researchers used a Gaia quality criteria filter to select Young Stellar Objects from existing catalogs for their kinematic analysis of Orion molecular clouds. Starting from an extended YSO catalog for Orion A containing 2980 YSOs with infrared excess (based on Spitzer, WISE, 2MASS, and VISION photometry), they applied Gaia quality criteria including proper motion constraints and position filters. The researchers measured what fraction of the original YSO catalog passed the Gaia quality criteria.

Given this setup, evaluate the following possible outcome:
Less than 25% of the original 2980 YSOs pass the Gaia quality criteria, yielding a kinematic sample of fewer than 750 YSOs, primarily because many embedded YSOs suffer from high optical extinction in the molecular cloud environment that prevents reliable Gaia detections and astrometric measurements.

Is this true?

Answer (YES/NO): NO